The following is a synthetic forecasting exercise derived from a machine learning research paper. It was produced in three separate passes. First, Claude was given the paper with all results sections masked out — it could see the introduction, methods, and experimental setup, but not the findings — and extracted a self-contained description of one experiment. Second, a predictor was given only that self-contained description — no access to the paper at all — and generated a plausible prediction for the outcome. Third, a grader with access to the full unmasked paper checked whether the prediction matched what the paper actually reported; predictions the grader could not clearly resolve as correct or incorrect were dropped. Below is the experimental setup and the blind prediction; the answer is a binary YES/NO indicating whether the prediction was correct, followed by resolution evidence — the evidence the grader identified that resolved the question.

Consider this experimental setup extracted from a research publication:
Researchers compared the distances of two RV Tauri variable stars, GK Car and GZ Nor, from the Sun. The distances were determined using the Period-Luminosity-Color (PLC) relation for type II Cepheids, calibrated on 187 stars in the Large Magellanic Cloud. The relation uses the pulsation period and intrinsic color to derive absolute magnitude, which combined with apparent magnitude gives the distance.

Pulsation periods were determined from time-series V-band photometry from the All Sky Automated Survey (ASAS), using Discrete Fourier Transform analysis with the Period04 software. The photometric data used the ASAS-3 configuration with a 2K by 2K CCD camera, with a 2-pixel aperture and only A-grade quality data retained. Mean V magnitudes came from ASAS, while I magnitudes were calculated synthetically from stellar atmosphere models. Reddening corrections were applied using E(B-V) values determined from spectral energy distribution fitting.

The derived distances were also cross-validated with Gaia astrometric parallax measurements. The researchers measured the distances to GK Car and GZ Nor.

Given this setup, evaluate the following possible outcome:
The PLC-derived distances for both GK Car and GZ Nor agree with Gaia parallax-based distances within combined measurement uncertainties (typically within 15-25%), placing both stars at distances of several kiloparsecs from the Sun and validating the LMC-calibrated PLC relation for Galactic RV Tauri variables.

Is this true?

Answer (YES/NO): YES